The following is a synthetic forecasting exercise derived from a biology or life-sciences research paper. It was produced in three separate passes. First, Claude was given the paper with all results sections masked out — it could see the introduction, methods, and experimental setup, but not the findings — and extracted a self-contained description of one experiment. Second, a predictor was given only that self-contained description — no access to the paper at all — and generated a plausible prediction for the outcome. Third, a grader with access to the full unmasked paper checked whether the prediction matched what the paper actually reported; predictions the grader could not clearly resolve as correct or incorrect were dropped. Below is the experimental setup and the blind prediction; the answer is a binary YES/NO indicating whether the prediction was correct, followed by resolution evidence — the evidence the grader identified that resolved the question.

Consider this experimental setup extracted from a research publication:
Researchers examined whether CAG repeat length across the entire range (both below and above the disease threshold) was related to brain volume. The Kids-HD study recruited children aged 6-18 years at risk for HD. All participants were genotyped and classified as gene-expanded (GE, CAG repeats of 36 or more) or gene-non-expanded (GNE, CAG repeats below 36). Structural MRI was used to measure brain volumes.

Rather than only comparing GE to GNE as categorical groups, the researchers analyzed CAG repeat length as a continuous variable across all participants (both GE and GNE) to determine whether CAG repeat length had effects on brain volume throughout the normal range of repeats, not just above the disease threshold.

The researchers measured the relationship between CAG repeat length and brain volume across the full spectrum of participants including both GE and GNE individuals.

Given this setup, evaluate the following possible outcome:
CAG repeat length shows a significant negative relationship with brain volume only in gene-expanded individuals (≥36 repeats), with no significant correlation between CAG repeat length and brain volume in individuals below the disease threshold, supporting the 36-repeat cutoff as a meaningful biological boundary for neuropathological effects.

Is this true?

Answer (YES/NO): NO